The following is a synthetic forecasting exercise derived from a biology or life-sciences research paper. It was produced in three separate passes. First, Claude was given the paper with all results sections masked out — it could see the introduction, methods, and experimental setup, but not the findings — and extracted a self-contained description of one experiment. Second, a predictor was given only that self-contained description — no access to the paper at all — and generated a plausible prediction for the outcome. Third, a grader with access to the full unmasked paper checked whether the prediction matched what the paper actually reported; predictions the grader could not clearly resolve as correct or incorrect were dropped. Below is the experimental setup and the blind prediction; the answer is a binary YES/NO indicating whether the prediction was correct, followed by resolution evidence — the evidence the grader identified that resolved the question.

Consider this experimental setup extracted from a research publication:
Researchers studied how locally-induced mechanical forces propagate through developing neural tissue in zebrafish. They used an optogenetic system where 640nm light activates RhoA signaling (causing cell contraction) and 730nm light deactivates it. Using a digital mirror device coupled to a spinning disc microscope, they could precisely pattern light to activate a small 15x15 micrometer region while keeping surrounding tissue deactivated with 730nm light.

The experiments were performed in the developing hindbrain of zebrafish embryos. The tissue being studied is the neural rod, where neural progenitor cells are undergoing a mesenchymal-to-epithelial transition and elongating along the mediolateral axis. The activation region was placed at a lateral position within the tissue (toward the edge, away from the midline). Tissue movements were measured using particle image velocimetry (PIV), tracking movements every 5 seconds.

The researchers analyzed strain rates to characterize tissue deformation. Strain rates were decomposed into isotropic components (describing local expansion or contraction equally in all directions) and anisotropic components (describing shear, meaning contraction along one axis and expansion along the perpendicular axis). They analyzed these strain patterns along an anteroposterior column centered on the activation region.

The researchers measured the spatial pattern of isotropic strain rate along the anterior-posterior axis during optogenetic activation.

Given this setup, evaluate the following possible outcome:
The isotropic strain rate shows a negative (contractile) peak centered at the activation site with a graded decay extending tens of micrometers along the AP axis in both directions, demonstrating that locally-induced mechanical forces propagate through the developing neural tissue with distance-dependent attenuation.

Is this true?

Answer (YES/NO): NO